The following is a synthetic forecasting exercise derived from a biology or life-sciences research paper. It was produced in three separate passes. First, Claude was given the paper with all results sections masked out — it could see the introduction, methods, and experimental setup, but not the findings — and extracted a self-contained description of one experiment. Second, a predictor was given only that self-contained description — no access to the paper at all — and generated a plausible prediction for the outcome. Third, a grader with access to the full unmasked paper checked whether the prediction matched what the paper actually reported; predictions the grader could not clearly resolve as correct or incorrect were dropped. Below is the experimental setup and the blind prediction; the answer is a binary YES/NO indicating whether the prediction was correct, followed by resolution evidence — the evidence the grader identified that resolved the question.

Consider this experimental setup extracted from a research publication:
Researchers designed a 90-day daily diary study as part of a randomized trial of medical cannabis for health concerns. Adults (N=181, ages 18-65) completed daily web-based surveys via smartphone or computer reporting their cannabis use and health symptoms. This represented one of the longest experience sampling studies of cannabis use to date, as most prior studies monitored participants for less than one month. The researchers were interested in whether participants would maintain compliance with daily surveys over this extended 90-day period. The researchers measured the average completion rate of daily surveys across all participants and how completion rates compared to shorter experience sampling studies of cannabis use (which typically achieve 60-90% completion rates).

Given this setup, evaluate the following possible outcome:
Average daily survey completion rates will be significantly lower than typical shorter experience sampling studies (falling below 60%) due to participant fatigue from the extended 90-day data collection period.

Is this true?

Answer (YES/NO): NO